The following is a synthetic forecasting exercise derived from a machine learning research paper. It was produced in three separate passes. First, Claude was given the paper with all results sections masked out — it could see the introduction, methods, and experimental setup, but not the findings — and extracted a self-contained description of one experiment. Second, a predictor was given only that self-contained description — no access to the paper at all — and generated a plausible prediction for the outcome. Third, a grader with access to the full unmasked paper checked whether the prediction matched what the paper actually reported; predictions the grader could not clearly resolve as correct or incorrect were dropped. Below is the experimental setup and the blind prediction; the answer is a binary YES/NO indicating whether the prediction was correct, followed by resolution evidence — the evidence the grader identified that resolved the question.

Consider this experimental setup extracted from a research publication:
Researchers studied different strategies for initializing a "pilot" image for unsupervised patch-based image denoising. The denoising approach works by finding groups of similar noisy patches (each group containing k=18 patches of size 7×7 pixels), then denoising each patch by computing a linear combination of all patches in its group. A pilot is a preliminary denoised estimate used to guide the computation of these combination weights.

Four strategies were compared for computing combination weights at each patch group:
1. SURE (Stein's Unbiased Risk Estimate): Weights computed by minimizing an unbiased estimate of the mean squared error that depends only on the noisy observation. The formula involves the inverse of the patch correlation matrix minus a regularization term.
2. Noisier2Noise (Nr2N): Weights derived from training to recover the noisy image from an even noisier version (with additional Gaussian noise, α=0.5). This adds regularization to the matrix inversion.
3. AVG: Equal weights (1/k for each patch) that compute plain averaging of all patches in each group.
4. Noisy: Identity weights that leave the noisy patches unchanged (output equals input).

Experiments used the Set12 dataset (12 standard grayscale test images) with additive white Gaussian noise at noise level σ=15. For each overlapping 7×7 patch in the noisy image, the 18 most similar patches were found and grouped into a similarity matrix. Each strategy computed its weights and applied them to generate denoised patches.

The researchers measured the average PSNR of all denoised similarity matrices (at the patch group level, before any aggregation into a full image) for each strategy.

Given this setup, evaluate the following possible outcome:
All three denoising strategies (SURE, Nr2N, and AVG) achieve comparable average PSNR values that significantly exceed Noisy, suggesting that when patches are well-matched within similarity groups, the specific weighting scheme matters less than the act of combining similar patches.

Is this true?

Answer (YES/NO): NO